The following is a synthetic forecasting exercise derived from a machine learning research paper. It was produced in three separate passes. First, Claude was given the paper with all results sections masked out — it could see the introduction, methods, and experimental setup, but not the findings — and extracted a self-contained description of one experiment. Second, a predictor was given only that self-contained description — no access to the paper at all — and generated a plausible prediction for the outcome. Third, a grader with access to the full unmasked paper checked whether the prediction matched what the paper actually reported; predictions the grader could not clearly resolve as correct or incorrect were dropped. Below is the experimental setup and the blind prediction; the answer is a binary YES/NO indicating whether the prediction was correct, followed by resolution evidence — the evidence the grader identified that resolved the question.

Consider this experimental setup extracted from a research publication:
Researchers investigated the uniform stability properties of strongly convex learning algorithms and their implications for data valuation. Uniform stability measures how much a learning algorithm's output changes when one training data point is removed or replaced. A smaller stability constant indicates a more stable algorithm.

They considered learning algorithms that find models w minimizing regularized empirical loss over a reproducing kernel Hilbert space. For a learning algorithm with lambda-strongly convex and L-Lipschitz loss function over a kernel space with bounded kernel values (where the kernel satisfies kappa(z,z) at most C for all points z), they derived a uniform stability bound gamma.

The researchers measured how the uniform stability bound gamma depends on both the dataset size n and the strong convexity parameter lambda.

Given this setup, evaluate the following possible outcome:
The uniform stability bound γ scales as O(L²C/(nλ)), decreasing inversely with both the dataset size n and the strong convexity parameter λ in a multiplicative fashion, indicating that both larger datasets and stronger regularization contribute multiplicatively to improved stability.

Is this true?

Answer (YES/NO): NO